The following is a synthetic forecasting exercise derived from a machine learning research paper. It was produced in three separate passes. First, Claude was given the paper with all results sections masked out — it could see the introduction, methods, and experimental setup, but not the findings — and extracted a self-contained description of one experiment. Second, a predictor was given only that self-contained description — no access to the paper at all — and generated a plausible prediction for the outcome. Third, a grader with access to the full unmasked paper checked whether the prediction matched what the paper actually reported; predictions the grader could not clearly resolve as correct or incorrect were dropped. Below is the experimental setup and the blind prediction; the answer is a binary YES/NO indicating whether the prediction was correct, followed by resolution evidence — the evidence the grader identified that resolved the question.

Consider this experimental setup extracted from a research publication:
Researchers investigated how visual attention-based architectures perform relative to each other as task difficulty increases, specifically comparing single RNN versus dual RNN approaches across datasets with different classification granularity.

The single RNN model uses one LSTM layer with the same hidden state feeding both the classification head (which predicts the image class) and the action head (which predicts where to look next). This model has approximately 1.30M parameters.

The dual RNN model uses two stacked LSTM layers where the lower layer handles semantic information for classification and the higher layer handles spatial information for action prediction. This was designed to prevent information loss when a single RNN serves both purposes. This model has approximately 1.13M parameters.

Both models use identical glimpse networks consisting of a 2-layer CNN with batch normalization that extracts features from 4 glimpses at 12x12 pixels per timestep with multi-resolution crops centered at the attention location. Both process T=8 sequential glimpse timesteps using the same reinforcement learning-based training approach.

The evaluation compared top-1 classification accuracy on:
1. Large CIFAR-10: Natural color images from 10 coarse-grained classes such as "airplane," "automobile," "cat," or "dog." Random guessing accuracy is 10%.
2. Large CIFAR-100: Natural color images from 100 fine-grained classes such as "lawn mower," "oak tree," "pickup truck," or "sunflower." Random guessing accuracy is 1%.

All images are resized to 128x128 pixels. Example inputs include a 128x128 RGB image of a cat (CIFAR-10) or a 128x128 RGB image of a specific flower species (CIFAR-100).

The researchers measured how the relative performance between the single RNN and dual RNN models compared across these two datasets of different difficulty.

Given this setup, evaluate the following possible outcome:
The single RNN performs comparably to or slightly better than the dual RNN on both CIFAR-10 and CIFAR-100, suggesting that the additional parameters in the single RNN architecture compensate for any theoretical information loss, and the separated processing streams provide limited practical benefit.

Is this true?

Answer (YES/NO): NO